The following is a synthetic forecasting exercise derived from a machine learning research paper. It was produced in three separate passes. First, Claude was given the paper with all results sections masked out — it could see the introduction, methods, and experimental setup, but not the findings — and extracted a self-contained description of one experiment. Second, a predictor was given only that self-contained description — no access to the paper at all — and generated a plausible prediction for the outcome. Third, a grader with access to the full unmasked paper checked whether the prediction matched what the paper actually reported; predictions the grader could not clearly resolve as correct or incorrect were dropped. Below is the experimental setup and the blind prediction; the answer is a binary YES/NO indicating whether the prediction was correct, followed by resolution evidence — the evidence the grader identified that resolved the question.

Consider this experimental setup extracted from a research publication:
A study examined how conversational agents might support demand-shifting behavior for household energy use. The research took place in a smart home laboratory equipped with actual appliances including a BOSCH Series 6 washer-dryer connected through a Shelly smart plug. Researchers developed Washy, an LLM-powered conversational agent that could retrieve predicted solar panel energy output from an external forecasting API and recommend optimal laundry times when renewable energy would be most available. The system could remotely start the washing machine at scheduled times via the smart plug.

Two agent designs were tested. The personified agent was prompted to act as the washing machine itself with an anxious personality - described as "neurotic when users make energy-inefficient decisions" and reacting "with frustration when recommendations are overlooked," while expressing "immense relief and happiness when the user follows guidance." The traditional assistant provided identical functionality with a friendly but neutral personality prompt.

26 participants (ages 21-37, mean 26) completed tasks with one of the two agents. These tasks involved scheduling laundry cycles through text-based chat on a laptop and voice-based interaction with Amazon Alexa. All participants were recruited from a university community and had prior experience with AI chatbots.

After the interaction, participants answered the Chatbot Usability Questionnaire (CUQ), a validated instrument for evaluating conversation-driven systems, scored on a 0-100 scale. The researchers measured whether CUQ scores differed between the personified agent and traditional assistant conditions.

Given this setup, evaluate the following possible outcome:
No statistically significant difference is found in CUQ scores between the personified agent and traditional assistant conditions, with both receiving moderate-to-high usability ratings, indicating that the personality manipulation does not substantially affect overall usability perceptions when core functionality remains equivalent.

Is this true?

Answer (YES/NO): YES